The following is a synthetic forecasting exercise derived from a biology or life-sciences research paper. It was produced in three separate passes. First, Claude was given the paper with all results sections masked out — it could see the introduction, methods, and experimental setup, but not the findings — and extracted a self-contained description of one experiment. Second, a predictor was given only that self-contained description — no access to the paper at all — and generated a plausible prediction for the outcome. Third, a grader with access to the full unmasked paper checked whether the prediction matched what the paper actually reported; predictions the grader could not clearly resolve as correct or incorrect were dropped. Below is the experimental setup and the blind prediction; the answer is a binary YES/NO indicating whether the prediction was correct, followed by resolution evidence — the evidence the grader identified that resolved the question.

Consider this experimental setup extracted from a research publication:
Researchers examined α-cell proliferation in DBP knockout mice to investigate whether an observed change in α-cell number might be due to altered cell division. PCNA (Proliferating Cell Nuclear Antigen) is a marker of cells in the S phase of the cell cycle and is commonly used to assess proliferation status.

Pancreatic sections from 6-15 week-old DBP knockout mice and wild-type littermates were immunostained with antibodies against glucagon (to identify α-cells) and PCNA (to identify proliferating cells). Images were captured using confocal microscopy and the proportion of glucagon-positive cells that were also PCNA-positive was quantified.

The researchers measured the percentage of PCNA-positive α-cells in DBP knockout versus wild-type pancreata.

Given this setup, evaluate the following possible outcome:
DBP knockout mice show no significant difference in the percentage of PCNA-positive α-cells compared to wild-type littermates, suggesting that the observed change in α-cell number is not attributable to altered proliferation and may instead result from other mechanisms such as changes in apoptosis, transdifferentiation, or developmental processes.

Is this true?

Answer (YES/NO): YES